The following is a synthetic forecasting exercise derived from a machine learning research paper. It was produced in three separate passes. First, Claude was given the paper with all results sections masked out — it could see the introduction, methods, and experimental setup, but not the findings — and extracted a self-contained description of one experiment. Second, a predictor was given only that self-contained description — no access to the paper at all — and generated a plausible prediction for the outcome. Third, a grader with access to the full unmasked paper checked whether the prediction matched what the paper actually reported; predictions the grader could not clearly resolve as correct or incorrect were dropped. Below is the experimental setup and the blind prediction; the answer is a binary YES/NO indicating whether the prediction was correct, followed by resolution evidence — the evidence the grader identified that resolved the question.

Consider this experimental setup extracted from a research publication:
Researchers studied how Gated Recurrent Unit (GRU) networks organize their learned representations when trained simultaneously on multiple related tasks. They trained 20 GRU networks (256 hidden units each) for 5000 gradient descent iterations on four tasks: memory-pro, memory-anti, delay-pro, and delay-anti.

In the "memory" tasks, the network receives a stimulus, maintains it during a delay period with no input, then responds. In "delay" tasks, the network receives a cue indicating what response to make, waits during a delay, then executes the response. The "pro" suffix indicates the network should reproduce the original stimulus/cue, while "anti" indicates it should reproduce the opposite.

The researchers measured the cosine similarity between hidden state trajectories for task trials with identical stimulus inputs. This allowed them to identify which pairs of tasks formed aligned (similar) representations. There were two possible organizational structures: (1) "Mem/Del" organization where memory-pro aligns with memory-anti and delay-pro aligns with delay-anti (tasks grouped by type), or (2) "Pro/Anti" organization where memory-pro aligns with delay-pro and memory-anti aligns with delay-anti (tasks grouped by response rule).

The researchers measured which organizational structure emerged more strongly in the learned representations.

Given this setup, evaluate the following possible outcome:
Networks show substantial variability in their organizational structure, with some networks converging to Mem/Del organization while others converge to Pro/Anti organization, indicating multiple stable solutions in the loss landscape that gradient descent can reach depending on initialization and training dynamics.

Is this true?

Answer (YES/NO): NO